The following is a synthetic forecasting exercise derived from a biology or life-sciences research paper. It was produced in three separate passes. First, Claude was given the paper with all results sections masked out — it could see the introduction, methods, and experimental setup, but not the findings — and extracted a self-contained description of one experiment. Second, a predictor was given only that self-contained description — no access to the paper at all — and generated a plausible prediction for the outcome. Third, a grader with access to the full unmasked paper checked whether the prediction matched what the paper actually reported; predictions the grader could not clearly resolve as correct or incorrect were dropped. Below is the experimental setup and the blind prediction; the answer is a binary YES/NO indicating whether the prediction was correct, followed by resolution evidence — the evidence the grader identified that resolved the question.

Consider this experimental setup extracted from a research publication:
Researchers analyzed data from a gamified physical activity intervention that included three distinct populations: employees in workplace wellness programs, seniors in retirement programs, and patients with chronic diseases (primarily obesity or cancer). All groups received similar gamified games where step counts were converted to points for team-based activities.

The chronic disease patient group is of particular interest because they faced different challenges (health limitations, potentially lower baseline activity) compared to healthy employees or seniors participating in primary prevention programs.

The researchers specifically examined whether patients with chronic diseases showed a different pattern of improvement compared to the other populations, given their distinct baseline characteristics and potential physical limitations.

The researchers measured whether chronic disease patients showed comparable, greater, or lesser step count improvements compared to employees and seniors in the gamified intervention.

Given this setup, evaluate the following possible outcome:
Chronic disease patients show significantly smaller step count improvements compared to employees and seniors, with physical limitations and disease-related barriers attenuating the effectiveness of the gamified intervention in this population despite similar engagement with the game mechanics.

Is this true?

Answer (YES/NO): NO